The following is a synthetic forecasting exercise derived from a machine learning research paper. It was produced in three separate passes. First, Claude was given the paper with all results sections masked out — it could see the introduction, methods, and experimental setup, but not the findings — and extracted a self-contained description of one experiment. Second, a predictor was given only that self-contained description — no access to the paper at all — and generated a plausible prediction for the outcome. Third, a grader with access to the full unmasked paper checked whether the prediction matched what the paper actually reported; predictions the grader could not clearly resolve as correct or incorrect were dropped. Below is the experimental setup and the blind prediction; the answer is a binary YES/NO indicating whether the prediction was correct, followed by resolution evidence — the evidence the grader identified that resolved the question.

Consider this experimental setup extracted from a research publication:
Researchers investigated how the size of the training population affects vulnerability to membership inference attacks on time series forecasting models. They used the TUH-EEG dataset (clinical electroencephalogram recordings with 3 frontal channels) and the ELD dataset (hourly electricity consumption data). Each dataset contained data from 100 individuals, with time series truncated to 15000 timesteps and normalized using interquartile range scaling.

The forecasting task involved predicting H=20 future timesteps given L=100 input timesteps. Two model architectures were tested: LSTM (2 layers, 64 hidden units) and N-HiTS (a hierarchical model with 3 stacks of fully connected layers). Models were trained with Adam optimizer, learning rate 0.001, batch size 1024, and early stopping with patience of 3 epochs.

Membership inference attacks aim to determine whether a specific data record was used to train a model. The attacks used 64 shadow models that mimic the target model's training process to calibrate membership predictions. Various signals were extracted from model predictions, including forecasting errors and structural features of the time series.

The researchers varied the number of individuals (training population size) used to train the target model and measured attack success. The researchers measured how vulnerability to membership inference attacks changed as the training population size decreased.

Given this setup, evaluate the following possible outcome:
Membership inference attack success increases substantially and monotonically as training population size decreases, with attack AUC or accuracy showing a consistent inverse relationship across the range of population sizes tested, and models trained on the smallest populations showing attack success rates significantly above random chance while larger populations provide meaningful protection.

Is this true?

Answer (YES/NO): YES